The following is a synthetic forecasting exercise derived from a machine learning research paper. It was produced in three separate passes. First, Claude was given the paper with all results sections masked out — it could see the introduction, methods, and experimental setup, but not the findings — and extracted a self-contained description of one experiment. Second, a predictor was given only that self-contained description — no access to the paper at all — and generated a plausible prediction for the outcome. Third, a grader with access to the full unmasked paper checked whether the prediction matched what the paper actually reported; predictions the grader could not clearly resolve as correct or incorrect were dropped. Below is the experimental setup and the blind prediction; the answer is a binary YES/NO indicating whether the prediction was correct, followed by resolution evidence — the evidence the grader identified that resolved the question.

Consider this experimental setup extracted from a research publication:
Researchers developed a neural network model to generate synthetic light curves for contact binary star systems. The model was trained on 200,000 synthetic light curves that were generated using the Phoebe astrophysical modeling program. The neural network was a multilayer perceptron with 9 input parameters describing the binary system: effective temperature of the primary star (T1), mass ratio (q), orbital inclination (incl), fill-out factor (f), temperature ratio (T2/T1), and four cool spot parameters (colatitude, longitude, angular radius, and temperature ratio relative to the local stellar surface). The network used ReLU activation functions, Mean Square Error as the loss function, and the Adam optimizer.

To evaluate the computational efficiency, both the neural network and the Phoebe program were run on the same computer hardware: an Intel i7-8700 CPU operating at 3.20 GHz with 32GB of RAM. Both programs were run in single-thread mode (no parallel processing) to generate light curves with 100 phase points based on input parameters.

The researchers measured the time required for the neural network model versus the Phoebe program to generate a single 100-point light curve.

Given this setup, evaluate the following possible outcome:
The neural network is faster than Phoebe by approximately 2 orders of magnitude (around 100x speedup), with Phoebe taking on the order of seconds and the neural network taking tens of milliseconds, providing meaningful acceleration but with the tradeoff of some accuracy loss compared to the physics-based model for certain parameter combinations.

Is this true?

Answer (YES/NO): YES